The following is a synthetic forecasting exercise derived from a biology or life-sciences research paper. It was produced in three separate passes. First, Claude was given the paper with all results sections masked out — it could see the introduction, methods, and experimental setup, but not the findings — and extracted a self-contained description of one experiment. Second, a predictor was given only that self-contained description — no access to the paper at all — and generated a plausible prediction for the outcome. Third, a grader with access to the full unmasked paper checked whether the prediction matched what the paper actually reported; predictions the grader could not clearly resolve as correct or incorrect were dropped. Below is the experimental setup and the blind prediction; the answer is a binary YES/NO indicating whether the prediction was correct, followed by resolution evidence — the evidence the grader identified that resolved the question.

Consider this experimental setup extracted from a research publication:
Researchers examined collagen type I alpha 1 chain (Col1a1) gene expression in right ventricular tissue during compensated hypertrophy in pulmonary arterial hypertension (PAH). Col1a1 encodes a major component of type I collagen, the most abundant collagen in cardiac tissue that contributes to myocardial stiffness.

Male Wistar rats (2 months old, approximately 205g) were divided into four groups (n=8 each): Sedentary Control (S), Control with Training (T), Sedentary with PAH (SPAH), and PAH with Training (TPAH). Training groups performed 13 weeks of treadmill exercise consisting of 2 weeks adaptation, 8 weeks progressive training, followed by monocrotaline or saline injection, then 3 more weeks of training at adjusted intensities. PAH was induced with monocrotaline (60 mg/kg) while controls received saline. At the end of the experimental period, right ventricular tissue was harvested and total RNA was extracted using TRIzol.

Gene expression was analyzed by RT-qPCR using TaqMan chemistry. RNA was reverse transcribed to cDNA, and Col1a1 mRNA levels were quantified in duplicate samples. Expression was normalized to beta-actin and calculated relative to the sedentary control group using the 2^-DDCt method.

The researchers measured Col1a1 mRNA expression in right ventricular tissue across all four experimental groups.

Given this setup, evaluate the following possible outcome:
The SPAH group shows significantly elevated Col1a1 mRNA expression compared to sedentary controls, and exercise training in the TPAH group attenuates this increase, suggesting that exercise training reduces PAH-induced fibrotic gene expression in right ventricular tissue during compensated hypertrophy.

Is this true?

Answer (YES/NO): NO